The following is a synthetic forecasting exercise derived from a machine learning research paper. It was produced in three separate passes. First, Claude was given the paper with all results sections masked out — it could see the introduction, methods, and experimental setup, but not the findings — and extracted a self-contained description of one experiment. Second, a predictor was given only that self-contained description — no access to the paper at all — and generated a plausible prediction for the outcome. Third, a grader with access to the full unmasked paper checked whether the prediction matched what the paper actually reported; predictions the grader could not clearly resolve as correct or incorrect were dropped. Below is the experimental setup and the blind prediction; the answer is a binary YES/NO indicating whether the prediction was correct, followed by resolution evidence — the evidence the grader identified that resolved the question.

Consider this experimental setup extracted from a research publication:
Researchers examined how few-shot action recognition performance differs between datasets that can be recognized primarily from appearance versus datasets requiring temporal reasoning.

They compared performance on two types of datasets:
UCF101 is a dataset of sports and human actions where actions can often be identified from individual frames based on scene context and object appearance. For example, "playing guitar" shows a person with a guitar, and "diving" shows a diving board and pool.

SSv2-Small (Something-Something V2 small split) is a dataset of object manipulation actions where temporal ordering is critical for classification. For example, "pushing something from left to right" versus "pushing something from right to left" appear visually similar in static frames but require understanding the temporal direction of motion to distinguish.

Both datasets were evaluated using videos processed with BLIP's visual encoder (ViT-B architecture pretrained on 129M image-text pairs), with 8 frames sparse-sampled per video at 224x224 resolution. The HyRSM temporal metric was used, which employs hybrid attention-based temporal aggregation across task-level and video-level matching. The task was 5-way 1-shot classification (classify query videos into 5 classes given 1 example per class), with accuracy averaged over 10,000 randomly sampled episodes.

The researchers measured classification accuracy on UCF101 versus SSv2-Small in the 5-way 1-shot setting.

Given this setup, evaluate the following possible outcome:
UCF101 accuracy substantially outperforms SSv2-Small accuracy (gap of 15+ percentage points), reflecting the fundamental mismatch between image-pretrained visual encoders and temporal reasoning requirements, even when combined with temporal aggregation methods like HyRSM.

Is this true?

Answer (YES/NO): YES